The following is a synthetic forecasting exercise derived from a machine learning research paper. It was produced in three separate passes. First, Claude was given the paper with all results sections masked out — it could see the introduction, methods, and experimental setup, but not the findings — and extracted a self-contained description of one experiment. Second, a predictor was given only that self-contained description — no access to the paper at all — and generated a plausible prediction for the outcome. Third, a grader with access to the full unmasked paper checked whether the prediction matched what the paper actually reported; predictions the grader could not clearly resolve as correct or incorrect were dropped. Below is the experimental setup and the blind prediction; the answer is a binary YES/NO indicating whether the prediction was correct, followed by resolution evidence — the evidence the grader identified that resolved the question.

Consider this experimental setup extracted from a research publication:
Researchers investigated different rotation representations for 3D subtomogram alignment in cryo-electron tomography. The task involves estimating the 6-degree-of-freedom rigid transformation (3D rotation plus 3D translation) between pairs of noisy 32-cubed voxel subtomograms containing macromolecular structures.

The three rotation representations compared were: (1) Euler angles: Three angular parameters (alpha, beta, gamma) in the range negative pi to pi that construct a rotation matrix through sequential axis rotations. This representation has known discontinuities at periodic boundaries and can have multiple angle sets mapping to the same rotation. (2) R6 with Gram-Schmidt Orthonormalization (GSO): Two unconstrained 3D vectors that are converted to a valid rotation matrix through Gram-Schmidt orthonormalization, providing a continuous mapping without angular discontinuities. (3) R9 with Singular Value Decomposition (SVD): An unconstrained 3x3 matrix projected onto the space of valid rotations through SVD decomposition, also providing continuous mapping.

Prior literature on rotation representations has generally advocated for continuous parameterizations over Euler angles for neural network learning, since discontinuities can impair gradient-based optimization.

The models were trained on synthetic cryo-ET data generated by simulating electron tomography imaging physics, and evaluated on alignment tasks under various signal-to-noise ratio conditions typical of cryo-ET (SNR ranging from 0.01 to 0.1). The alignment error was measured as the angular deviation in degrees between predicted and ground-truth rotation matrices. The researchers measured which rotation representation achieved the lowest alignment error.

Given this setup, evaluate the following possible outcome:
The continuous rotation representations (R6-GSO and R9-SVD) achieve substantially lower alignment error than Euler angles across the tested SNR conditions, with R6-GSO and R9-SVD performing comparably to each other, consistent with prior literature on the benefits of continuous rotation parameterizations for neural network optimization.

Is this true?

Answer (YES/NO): NO